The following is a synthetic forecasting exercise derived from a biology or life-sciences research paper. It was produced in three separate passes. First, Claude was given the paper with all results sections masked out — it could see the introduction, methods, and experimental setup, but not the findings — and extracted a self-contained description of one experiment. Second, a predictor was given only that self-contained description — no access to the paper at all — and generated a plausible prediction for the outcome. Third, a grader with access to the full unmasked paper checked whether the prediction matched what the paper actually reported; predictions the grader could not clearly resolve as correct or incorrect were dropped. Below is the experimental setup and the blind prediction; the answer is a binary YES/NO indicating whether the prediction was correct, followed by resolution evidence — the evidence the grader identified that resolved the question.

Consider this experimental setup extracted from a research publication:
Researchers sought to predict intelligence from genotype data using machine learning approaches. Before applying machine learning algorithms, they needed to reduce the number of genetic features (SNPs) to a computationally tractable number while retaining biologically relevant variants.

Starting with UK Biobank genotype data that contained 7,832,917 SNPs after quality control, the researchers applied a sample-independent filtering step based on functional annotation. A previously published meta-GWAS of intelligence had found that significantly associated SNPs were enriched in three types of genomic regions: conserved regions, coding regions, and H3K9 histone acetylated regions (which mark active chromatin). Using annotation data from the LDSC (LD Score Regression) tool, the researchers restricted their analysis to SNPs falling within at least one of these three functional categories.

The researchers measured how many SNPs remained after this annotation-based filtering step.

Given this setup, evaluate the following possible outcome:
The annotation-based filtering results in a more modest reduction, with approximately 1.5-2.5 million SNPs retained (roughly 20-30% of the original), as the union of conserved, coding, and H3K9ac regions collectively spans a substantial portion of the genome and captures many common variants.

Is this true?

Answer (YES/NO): NO